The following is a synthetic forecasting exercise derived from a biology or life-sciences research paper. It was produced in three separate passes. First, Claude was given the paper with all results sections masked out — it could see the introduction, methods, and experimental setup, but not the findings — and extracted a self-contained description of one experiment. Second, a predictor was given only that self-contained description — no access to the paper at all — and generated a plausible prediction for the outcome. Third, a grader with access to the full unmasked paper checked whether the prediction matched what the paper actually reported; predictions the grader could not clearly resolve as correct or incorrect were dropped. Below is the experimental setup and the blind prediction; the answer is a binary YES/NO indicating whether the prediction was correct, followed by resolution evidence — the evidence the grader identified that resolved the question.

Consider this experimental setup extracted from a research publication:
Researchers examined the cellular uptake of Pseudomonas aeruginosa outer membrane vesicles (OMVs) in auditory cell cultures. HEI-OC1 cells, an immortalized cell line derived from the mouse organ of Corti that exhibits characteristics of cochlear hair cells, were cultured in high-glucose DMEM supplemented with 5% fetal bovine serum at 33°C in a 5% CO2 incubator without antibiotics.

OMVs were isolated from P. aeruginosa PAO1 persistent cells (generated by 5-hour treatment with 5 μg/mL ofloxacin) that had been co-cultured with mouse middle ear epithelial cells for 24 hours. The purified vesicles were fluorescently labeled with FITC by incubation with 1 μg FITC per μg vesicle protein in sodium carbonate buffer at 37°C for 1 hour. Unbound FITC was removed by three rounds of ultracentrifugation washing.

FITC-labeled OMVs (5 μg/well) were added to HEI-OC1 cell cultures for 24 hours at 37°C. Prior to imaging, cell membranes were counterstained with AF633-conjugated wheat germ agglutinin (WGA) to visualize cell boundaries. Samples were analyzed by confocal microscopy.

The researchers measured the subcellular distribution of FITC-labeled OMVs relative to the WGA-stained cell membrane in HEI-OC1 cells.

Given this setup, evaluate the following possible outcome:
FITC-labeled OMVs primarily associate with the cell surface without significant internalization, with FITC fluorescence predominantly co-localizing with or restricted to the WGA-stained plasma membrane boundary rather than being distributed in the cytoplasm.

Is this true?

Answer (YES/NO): NO